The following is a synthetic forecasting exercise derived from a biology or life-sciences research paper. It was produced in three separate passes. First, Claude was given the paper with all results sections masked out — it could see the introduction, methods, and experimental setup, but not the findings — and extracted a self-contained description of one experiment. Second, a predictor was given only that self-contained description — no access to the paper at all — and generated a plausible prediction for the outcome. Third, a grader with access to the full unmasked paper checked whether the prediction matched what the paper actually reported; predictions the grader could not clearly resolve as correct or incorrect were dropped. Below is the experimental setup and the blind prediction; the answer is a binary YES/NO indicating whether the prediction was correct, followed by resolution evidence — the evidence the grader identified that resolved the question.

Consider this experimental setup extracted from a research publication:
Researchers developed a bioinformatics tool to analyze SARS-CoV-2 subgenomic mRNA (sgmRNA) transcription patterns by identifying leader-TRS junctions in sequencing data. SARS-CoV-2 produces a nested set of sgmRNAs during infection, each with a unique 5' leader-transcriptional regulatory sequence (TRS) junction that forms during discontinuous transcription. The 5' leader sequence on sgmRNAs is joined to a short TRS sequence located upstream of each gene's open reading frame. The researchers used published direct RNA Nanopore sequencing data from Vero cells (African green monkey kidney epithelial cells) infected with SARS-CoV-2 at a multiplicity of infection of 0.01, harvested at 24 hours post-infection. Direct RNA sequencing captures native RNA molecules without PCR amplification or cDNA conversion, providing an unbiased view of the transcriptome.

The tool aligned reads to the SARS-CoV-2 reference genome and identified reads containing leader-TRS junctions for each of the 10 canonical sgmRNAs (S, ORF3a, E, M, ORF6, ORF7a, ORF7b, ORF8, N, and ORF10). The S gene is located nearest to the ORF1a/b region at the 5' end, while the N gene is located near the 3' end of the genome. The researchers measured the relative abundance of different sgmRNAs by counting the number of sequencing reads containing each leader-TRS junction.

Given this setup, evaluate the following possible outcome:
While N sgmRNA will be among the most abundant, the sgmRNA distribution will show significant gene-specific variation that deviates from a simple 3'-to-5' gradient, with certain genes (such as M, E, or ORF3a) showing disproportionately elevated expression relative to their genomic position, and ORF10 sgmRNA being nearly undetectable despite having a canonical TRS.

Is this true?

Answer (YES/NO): NO